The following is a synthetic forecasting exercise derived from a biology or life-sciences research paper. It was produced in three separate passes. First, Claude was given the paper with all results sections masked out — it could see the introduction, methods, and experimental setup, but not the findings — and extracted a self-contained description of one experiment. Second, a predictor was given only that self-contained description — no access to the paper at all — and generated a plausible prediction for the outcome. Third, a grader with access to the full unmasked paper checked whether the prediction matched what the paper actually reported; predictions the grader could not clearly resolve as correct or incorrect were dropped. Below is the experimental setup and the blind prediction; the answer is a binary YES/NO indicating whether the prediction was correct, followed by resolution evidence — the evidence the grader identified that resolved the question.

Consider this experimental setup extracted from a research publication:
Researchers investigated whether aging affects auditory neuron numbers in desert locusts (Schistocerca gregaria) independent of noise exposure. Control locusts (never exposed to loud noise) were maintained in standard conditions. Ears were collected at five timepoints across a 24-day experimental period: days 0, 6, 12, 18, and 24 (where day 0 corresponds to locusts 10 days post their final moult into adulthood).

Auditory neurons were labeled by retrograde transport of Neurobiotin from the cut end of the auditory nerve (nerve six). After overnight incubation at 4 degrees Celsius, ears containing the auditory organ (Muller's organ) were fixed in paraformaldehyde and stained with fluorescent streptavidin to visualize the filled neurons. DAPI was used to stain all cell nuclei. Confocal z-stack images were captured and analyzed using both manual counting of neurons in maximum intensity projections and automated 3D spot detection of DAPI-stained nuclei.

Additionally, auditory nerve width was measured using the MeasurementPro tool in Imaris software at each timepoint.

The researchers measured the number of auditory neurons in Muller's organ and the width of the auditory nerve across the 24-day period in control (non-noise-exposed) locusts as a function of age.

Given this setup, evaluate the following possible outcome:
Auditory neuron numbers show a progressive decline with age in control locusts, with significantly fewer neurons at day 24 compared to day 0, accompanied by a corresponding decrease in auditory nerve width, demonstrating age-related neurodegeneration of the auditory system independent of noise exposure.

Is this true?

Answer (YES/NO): NO